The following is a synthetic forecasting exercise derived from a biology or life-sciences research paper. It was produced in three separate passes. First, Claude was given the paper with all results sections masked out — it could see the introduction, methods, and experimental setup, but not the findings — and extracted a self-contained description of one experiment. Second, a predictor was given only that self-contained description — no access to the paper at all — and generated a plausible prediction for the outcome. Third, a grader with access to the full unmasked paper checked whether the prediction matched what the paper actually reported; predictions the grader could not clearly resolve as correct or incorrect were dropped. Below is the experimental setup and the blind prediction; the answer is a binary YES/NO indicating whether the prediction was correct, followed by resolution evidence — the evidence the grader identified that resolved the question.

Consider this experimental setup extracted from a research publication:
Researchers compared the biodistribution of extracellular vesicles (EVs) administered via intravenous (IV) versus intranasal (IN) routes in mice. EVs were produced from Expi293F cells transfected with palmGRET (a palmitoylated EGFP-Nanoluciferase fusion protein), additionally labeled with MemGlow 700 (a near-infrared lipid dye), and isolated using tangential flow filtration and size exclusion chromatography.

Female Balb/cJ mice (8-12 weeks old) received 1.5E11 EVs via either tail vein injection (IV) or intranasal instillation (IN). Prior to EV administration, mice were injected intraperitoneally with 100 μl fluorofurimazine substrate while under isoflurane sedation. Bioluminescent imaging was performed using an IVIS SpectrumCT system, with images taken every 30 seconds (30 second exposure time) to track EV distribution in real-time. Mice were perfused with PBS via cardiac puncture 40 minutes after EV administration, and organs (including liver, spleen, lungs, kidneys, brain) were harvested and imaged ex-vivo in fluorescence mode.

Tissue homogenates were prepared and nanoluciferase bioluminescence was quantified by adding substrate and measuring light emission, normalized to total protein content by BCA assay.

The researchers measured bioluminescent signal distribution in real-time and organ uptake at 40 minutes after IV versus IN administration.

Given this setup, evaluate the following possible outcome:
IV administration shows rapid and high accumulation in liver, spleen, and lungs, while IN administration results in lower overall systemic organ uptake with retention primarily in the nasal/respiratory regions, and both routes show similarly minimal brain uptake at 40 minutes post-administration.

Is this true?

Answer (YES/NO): NO